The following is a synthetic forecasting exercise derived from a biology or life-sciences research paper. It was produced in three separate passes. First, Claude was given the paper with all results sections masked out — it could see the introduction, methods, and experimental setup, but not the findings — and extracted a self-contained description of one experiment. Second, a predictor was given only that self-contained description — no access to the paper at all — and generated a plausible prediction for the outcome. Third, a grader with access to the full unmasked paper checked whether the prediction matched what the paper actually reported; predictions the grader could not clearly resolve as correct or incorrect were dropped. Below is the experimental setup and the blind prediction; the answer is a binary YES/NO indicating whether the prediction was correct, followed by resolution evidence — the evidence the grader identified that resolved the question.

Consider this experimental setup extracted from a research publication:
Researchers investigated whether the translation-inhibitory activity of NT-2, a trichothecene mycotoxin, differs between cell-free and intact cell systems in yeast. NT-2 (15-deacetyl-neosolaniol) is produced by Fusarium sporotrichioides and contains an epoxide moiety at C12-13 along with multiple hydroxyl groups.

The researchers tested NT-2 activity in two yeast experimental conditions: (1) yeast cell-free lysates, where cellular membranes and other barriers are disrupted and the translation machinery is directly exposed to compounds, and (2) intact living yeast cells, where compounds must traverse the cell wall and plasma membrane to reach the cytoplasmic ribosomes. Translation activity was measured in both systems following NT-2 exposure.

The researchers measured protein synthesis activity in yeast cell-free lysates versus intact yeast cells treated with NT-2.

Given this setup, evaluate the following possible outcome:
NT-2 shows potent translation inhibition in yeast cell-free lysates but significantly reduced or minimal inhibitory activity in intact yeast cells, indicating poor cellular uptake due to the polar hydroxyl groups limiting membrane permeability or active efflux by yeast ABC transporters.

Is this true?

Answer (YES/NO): YES